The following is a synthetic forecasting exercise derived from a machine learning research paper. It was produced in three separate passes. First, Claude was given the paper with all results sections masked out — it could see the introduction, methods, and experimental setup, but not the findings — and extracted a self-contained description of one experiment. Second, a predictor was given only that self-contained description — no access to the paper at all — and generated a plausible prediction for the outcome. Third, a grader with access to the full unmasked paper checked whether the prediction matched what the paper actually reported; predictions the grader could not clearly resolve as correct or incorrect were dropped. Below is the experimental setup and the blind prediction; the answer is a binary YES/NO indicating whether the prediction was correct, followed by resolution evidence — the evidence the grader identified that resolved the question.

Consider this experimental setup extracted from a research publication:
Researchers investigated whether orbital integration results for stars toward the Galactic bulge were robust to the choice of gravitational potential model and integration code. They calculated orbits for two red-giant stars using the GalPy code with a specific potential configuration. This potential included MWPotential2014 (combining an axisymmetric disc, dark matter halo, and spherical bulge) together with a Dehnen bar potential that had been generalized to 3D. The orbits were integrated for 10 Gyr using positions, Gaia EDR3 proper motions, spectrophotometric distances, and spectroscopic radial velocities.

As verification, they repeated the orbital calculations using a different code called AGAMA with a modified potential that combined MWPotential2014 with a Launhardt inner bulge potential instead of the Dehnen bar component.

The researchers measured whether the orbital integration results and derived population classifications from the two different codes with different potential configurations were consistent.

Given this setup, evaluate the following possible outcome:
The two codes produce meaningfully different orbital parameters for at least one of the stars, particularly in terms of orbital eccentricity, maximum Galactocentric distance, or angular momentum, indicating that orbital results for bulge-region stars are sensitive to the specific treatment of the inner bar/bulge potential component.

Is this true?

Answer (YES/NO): NO